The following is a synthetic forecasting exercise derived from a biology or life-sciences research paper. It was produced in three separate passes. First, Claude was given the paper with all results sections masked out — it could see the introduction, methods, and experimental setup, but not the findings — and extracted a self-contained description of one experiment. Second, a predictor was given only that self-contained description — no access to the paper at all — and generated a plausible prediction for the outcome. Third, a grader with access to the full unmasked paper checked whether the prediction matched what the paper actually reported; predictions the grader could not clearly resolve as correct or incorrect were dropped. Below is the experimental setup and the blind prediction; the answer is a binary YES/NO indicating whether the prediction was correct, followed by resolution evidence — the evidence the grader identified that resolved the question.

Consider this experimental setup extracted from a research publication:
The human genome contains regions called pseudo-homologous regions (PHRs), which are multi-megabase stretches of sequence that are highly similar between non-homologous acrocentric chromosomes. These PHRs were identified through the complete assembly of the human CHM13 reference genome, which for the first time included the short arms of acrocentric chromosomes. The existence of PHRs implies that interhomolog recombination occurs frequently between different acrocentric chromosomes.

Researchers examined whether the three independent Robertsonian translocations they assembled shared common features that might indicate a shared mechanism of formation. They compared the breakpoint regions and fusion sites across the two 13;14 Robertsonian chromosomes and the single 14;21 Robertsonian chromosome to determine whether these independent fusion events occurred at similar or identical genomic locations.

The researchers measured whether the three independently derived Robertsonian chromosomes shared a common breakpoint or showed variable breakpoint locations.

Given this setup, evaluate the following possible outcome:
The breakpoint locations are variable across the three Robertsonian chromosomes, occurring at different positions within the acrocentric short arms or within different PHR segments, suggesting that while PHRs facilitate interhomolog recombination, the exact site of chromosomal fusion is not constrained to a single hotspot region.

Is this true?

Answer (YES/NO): NO